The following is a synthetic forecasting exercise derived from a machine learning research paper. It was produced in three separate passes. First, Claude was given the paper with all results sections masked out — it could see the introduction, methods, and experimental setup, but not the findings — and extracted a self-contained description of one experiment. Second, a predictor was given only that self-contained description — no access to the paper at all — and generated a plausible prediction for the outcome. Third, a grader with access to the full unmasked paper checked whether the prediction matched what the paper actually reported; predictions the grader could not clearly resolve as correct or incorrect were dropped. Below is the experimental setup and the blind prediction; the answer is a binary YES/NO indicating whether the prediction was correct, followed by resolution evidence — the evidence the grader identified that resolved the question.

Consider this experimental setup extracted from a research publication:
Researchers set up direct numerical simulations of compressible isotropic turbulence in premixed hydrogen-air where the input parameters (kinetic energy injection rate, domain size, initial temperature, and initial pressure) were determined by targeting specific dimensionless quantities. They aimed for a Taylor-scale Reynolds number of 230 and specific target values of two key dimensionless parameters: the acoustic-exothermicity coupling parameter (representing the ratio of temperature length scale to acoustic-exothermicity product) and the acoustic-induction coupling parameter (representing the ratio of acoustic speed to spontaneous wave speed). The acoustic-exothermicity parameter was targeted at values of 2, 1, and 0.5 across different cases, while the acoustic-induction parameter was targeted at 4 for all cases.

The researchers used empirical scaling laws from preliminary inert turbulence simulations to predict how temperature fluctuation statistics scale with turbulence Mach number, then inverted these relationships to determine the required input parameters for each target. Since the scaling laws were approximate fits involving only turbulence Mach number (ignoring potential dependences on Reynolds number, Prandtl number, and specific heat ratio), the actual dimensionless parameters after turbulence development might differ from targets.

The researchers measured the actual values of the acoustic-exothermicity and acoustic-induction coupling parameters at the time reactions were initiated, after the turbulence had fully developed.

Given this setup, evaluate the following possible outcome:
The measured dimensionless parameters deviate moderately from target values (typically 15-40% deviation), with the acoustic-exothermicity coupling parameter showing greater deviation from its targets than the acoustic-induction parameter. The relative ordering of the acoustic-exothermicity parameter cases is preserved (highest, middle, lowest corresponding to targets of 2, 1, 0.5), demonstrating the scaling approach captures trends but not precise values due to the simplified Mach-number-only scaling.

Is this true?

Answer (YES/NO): NO